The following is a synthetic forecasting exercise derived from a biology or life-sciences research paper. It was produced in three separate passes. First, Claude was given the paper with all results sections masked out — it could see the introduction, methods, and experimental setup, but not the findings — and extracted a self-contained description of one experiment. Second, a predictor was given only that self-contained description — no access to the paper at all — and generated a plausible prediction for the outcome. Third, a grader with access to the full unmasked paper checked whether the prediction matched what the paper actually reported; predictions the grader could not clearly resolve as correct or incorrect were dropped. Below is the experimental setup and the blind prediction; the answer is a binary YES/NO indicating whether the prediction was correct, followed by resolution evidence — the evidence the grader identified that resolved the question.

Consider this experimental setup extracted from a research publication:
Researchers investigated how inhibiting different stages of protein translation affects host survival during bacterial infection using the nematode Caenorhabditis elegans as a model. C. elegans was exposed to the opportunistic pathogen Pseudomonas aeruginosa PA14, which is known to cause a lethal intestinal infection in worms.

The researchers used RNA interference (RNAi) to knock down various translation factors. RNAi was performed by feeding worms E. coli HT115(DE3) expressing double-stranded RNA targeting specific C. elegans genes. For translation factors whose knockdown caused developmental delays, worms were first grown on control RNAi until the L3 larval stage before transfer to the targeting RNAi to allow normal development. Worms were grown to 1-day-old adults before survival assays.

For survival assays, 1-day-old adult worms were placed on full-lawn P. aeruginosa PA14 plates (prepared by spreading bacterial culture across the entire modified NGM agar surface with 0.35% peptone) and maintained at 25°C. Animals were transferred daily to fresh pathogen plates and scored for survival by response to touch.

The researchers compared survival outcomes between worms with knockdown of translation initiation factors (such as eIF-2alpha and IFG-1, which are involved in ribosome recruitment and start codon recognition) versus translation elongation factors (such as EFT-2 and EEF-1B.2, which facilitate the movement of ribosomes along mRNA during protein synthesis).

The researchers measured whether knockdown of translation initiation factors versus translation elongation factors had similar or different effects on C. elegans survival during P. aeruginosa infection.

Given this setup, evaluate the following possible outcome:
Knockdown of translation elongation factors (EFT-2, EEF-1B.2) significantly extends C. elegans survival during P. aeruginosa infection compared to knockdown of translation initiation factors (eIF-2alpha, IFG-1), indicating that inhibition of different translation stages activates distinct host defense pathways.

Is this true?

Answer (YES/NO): NO